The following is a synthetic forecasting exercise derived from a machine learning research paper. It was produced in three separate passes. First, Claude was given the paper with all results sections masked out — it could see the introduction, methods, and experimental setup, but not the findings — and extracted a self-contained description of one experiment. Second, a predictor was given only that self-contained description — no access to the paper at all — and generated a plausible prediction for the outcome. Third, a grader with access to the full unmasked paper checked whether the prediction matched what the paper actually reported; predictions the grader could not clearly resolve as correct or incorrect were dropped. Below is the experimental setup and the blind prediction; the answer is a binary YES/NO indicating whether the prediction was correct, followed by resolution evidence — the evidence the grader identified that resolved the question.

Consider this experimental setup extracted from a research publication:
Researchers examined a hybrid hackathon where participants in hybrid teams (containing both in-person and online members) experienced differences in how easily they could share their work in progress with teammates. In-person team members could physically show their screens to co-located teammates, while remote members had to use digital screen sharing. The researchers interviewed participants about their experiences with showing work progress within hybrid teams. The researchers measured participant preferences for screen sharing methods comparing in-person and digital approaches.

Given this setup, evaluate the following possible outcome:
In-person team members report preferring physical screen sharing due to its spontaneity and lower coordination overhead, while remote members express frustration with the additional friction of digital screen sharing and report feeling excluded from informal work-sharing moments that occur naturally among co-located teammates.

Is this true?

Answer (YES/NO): NO